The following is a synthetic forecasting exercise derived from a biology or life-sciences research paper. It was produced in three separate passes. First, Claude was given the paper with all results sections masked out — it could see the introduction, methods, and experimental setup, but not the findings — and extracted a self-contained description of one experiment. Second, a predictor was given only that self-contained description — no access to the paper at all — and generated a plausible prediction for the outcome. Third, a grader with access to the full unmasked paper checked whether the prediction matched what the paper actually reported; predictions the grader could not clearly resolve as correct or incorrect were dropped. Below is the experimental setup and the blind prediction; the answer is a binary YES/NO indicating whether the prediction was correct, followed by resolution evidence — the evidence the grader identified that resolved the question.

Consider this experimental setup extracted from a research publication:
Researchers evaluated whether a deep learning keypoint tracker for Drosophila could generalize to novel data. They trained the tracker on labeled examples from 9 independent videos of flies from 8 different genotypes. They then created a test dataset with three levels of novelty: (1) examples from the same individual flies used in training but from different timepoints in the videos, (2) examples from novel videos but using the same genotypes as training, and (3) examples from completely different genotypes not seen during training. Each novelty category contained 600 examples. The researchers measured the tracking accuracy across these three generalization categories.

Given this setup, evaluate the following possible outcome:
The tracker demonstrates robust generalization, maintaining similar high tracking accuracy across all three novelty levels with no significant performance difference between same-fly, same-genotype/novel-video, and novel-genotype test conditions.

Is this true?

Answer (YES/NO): YES